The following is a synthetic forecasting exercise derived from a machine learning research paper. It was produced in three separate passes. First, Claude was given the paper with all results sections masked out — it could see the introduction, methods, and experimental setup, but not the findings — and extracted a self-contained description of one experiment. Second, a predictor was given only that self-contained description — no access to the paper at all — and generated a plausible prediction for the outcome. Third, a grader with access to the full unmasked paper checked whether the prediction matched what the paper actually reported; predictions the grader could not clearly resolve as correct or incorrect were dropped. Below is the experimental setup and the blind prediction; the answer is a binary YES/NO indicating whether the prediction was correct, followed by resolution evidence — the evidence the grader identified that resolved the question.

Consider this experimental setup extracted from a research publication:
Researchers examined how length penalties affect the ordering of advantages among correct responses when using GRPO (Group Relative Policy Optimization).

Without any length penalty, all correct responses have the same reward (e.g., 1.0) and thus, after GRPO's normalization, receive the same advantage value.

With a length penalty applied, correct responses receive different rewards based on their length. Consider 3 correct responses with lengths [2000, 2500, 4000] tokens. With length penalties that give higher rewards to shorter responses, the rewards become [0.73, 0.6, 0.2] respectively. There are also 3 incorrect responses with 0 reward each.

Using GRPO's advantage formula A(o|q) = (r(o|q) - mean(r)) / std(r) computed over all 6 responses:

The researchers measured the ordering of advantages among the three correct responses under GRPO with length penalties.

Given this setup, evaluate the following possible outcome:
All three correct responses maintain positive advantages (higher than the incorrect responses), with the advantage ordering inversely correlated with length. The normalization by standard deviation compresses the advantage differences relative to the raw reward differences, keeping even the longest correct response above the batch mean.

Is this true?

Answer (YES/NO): NO